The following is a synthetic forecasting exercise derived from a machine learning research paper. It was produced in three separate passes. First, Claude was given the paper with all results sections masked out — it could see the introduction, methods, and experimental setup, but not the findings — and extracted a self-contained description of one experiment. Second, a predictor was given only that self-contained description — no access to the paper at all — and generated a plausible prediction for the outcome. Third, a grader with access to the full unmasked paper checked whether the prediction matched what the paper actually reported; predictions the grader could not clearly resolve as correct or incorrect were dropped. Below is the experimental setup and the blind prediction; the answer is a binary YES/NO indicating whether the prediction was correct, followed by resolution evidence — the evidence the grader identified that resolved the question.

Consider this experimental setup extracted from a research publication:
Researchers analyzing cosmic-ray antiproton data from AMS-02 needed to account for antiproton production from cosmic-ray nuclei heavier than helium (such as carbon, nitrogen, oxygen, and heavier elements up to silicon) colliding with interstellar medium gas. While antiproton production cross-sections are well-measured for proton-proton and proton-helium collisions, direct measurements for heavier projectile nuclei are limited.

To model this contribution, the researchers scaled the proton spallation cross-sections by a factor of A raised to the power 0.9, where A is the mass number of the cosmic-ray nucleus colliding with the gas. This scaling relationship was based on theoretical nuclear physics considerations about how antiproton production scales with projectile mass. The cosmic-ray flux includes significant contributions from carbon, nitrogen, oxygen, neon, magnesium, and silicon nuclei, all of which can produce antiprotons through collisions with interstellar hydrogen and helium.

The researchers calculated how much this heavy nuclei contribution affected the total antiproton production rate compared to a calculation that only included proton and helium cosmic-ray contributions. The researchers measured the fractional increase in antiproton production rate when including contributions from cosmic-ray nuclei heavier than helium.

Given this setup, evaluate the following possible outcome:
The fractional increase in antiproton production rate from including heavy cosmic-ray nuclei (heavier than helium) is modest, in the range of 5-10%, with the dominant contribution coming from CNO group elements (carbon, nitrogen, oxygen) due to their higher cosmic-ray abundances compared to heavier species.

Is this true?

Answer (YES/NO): NO